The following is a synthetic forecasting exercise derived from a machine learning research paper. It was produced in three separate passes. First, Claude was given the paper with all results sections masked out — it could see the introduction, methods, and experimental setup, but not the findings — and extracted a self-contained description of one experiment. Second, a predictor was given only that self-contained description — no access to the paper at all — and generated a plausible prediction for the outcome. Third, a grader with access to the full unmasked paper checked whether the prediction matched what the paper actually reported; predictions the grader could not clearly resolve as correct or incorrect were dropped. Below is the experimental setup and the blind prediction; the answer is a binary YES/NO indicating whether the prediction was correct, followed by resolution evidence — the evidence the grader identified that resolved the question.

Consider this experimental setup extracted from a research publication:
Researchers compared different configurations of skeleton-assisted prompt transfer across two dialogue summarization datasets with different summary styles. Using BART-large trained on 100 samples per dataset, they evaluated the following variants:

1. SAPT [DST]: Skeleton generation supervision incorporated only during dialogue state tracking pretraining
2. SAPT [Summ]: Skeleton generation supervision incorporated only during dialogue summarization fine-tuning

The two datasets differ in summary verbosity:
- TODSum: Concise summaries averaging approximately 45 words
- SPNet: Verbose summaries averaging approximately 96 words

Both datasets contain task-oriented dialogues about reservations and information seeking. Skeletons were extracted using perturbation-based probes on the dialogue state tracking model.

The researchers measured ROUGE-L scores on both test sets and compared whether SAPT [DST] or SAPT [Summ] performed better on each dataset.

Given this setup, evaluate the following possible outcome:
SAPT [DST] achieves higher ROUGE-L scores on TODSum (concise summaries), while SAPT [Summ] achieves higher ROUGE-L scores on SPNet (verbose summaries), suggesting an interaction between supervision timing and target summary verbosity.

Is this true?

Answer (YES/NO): NO